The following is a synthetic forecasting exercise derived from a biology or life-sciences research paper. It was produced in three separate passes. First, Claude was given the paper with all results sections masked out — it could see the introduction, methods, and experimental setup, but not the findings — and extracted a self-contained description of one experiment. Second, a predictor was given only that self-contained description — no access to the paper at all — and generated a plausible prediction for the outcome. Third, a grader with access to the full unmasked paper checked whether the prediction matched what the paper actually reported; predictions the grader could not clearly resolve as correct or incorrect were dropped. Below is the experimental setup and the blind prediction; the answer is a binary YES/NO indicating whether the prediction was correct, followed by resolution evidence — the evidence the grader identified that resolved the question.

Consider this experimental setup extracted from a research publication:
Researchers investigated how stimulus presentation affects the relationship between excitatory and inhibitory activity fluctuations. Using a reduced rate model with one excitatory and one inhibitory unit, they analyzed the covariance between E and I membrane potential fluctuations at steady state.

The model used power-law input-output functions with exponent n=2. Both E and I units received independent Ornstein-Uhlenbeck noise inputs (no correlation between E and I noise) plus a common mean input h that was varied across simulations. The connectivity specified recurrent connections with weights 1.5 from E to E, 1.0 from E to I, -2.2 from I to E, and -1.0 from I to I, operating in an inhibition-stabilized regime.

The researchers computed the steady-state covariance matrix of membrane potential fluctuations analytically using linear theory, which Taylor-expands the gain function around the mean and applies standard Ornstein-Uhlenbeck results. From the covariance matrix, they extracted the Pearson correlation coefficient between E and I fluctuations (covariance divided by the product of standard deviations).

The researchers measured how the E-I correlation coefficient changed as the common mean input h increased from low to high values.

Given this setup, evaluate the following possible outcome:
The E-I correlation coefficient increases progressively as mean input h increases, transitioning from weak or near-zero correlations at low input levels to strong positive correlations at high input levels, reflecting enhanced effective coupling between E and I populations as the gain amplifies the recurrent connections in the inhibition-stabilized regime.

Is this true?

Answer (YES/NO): NO